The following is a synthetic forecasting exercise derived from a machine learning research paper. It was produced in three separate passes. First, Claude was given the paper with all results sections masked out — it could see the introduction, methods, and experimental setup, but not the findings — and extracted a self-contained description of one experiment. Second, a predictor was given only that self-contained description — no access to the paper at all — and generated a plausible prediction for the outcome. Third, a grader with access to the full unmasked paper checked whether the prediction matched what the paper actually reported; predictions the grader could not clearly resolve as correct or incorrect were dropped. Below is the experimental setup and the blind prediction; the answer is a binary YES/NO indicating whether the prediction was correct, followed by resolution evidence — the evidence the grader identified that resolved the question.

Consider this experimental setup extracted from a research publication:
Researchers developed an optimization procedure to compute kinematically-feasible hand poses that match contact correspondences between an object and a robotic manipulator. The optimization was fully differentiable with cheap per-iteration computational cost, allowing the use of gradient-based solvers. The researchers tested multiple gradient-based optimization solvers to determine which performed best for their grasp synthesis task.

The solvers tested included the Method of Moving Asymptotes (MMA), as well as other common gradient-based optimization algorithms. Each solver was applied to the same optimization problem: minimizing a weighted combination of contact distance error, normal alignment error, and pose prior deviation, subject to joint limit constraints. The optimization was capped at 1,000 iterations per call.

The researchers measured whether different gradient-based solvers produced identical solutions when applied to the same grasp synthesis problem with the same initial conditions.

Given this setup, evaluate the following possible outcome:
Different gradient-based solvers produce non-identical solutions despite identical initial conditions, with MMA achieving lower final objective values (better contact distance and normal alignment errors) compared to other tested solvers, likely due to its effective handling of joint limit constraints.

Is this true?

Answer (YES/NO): NO